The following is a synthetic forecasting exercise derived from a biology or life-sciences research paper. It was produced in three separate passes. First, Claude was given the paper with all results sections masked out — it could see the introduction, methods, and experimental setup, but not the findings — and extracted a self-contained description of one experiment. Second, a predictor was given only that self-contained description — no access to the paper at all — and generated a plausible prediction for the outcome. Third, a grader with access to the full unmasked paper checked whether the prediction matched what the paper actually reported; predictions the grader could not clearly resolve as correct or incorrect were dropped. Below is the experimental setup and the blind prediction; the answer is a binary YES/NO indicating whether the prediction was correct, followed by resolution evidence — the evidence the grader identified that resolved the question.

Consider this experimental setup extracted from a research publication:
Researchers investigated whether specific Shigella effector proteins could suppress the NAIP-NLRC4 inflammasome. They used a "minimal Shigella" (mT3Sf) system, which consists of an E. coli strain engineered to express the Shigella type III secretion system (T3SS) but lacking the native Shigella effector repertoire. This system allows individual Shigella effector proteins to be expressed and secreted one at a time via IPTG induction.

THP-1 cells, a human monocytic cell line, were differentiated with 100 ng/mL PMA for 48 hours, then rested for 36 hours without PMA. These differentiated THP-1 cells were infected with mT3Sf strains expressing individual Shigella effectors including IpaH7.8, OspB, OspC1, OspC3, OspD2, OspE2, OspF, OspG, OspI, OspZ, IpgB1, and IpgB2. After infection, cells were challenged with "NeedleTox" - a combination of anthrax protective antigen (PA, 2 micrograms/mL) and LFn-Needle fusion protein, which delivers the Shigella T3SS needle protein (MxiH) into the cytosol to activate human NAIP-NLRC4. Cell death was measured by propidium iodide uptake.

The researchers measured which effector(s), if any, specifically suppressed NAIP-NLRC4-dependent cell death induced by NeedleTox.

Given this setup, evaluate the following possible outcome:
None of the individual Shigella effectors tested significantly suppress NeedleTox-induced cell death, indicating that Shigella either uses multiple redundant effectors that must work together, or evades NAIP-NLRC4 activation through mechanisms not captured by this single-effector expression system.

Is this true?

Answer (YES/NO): NO